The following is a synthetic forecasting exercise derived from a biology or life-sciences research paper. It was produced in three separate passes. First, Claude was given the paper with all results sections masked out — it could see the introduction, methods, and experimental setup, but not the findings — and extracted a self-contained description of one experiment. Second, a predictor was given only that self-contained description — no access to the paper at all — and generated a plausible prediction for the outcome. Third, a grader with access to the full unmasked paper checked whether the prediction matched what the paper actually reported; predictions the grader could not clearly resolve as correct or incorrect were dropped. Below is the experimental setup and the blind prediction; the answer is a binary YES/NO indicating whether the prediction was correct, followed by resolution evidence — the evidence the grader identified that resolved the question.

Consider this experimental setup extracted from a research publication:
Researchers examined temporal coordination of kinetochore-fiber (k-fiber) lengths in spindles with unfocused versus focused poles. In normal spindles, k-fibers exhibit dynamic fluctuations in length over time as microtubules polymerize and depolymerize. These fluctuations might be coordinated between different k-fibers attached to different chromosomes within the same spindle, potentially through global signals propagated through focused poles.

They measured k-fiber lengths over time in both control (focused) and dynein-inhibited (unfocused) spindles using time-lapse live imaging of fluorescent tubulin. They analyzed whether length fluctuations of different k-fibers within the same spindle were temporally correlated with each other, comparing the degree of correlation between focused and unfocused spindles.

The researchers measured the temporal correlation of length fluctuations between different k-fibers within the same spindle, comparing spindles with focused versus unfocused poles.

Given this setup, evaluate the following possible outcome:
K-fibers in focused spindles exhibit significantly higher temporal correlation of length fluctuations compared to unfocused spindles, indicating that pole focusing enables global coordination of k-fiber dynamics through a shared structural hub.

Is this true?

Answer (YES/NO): YES